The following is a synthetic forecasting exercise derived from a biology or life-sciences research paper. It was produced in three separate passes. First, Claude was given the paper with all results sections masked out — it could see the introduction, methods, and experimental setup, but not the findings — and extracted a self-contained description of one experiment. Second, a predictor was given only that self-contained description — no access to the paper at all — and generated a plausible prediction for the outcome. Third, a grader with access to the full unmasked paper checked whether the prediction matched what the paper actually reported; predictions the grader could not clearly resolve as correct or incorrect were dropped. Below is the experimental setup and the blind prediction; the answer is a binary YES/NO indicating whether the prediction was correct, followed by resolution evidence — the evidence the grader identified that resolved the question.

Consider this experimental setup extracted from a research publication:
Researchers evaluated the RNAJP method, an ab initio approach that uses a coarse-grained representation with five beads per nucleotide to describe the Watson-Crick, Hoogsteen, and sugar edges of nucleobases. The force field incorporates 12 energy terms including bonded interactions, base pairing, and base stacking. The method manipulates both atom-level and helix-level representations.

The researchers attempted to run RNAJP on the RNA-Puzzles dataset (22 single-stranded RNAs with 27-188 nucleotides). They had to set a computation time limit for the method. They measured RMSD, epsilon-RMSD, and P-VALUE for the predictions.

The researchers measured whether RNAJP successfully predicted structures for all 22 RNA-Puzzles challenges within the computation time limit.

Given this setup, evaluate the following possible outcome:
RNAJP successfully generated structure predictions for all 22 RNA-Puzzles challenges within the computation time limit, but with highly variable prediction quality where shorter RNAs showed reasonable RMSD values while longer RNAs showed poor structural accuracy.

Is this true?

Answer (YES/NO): NO